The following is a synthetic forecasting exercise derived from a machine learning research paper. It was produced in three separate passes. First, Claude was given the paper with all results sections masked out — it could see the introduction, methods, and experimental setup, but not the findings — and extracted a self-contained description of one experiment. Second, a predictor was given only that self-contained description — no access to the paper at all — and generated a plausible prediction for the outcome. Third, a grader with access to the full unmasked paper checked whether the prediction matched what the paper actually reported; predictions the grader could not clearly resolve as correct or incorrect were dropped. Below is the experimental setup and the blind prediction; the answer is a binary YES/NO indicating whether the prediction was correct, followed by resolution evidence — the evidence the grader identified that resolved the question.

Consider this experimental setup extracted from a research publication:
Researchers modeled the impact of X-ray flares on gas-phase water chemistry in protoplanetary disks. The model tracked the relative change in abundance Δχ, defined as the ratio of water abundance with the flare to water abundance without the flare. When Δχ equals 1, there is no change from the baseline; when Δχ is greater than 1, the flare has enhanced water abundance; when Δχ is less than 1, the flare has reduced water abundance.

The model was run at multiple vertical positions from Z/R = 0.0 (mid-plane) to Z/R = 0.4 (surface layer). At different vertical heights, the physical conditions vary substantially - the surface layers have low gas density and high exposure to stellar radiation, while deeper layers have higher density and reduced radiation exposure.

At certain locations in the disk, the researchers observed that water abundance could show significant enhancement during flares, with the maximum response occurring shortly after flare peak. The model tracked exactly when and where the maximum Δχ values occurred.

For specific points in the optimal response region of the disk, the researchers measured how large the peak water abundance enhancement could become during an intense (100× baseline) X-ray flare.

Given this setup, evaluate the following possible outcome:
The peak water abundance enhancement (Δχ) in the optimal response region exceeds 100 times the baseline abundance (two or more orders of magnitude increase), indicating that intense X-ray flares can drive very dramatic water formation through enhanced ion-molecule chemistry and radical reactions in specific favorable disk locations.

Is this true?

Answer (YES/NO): NO